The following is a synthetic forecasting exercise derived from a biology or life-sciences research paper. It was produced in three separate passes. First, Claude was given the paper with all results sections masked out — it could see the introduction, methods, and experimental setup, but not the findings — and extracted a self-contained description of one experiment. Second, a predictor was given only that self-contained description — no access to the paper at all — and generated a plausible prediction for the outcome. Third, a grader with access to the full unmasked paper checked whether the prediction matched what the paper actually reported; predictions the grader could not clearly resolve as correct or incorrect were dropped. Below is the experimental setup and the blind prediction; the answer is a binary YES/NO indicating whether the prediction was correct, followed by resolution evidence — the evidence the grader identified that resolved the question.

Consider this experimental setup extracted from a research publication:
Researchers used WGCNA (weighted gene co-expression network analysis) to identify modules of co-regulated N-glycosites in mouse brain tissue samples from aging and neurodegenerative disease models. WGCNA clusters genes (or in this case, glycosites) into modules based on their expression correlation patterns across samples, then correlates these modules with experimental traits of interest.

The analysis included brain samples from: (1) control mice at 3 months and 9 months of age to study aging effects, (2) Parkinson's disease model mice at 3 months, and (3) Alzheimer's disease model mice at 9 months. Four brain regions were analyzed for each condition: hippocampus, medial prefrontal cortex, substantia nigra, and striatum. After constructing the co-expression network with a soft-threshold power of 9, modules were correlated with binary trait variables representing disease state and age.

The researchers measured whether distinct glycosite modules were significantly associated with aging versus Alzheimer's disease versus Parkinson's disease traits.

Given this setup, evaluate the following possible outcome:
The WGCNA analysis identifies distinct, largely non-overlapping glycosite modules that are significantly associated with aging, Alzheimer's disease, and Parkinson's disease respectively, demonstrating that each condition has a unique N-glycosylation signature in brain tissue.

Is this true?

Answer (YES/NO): NO